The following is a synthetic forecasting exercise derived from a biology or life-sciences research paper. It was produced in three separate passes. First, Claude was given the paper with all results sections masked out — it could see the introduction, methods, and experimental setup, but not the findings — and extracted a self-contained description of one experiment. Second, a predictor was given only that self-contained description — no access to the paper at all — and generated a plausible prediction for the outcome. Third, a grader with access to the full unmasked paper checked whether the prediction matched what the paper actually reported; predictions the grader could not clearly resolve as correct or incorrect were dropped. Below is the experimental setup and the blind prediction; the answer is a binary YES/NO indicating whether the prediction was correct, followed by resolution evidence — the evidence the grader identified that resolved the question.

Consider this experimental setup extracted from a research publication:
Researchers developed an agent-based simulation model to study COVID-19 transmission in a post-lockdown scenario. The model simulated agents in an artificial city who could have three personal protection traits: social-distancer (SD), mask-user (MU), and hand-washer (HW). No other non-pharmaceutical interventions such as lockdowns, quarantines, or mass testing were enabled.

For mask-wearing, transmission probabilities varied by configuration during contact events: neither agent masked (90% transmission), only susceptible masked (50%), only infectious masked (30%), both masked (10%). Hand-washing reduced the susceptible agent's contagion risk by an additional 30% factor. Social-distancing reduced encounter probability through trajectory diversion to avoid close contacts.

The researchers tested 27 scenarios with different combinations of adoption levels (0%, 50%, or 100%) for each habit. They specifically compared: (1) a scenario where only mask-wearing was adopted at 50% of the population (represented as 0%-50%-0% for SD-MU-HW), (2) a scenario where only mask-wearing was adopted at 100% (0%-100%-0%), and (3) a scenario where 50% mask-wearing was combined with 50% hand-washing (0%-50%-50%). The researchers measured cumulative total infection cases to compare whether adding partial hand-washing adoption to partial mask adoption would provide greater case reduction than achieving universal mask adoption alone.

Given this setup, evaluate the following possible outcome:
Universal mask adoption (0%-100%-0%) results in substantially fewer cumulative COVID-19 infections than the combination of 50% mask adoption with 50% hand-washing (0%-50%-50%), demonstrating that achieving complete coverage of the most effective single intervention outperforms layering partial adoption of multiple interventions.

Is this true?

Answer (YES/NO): NO